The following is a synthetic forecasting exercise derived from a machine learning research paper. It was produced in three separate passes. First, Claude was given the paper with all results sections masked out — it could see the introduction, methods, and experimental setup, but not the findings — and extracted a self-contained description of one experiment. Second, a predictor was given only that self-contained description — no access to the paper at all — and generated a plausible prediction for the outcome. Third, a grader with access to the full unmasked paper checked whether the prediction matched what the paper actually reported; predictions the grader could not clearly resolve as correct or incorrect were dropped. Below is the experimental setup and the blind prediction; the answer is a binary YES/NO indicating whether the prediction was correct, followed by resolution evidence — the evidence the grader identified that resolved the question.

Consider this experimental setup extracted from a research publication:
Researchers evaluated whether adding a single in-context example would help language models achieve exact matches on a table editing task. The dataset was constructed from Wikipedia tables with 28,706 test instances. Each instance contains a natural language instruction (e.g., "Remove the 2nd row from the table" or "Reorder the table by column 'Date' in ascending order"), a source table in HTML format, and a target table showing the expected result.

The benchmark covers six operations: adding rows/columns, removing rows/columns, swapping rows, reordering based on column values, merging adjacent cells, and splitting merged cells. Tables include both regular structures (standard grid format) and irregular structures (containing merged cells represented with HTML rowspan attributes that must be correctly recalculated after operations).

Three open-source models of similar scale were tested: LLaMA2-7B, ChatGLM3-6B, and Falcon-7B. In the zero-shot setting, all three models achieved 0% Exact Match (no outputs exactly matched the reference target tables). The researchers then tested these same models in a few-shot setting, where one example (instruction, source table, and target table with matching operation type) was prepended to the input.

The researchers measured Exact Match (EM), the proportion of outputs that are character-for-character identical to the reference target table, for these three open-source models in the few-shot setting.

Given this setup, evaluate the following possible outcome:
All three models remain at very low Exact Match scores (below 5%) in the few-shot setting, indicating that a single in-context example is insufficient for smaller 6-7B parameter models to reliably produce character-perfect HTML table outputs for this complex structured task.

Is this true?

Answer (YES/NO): YES